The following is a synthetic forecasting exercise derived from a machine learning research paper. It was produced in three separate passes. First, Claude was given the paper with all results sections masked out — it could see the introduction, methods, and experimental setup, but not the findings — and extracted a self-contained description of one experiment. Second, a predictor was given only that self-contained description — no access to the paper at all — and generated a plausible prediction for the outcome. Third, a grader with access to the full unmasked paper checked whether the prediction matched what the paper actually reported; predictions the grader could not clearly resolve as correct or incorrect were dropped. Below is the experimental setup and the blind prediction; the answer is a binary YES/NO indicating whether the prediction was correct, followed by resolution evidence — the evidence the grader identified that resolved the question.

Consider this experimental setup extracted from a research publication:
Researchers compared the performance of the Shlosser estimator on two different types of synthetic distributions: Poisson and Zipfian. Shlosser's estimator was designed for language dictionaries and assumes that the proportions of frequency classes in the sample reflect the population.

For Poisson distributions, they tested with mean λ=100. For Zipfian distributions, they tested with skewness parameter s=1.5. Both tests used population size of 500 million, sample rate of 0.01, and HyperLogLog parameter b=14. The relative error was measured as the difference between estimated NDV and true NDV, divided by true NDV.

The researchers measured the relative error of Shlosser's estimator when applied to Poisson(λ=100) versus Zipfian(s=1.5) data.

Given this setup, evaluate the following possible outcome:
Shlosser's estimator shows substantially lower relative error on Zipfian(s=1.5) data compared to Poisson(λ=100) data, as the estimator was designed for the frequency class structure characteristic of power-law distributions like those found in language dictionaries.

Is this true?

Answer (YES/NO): YES